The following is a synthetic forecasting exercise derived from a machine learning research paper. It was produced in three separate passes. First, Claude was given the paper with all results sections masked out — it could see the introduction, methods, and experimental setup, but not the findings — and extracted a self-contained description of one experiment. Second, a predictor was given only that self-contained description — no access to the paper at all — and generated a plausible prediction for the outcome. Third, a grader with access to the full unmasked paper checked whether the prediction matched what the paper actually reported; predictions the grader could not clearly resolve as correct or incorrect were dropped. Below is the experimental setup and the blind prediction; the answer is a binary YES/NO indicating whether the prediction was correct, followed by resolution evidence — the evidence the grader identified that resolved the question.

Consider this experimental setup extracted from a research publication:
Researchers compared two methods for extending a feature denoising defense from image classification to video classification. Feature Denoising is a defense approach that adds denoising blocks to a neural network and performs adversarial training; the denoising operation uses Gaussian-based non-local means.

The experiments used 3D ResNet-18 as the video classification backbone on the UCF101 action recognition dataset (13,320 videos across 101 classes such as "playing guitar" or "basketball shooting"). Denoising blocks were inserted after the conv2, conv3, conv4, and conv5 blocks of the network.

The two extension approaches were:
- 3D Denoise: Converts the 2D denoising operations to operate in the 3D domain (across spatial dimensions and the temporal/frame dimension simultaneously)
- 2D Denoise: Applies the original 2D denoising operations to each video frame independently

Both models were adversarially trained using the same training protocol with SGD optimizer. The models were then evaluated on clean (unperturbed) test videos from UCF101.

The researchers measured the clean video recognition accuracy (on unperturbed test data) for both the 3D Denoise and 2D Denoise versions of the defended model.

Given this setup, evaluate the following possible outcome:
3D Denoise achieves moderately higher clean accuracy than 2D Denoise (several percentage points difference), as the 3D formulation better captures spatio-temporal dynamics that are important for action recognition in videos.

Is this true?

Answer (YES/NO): NO